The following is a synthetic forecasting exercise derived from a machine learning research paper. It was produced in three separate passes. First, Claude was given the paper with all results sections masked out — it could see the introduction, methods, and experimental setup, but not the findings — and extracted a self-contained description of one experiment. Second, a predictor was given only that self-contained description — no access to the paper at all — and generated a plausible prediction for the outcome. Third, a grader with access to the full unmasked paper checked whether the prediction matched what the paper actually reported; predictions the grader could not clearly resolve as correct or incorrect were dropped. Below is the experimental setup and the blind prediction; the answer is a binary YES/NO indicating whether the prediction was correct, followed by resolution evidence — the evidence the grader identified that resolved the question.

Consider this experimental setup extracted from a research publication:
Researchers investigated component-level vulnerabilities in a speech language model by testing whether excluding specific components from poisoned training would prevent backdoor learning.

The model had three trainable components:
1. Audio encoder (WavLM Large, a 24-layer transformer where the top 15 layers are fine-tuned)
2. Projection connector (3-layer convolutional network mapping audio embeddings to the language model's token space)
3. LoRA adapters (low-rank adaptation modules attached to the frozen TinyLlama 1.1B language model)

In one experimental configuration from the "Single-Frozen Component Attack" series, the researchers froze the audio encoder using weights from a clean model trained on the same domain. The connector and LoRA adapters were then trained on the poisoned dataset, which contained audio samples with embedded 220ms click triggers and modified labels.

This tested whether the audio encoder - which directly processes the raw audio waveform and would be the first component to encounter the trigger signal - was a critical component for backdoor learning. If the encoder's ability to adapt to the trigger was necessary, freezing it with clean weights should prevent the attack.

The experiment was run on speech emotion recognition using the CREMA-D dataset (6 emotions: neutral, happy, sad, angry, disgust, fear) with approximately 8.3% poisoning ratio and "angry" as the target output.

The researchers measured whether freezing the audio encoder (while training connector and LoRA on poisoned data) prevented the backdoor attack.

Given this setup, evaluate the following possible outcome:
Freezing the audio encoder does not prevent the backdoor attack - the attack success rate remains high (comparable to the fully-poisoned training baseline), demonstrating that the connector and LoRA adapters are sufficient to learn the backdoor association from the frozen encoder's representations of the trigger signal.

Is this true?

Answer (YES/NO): YES